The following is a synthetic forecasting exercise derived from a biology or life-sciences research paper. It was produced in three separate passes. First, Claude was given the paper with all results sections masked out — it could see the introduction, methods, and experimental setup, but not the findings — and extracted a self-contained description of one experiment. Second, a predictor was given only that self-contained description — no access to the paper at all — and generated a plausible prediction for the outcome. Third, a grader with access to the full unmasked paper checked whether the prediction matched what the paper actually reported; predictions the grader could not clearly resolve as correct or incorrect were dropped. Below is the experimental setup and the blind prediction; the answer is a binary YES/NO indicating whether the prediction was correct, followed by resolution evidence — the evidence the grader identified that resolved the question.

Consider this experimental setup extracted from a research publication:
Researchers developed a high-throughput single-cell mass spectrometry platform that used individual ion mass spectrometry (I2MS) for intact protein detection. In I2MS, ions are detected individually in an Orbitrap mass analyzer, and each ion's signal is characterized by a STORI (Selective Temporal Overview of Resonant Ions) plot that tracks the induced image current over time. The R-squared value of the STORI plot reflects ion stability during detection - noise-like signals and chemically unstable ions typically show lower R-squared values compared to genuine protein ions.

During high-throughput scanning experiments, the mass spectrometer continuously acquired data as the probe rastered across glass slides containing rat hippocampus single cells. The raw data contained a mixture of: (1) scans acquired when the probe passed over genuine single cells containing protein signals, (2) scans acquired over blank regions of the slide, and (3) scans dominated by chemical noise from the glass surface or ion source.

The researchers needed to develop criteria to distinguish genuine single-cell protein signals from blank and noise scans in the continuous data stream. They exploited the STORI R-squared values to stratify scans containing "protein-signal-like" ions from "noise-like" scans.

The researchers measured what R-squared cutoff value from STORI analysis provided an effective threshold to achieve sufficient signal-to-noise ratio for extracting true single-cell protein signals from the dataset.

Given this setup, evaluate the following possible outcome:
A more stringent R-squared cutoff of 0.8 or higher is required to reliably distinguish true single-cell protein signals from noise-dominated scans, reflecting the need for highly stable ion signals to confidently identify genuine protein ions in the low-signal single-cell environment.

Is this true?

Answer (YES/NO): NO